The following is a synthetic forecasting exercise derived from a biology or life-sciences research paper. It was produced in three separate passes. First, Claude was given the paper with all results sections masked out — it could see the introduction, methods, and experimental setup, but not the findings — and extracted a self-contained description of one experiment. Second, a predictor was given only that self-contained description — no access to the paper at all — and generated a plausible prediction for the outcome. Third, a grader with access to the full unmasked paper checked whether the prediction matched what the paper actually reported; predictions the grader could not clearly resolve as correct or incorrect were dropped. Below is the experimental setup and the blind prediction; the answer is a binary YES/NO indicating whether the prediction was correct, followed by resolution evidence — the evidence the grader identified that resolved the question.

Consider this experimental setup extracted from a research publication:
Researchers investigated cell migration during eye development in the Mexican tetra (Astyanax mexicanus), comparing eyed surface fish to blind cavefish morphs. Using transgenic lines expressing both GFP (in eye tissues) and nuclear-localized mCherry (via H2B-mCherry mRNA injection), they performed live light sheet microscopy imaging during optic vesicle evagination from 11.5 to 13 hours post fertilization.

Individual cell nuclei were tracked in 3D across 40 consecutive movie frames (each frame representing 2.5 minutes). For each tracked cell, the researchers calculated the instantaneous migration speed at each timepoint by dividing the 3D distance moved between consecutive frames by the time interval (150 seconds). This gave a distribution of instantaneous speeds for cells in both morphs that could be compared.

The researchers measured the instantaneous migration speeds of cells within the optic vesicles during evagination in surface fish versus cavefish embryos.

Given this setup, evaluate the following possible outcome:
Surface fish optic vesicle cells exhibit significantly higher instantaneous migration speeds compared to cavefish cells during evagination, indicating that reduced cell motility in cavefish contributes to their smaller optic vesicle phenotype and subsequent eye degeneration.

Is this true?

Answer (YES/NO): NO